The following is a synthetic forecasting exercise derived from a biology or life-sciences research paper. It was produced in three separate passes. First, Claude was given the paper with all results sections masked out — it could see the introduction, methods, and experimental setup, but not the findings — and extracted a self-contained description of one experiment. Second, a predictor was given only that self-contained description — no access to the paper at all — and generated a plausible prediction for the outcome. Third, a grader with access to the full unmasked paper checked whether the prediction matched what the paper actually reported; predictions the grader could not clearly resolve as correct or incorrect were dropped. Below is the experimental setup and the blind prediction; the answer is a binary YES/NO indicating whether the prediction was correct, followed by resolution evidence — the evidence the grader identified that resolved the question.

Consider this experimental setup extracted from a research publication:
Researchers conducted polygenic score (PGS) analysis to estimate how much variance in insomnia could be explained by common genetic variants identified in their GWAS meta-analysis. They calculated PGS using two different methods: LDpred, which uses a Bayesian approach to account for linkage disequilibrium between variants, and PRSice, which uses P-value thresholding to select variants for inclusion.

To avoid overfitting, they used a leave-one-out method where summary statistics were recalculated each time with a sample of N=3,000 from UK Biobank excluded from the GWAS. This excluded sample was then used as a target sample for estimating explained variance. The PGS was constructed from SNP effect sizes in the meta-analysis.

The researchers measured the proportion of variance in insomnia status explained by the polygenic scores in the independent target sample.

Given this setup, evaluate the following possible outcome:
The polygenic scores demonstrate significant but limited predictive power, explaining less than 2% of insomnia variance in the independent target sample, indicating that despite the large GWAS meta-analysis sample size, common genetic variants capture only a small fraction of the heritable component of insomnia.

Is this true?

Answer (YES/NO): NO